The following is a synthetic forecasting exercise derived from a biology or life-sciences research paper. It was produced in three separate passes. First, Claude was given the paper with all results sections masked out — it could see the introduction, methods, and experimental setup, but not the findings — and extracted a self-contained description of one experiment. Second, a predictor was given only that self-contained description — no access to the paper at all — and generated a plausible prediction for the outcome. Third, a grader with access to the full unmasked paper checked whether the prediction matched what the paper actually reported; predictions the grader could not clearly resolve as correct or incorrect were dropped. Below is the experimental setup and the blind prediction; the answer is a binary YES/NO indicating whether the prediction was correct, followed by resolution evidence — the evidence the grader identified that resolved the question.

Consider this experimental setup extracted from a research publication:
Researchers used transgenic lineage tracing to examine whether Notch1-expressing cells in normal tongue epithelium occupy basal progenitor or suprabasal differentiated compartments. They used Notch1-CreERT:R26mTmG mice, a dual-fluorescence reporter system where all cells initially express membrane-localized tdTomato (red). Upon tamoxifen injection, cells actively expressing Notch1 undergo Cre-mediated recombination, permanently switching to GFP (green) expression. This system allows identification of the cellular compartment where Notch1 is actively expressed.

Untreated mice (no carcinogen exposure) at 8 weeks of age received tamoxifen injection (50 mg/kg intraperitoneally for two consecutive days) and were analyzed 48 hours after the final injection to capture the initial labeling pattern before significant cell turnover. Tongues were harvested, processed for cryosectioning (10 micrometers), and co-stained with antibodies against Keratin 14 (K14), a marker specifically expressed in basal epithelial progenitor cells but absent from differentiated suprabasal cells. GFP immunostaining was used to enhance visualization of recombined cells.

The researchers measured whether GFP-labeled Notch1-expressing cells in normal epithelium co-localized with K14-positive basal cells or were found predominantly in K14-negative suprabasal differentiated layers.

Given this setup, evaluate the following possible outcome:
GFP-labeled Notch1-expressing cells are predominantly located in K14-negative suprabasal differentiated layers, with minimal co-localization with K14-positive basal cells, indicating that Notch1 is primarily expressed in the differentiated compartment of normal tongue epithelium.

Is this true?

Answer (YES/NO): NO